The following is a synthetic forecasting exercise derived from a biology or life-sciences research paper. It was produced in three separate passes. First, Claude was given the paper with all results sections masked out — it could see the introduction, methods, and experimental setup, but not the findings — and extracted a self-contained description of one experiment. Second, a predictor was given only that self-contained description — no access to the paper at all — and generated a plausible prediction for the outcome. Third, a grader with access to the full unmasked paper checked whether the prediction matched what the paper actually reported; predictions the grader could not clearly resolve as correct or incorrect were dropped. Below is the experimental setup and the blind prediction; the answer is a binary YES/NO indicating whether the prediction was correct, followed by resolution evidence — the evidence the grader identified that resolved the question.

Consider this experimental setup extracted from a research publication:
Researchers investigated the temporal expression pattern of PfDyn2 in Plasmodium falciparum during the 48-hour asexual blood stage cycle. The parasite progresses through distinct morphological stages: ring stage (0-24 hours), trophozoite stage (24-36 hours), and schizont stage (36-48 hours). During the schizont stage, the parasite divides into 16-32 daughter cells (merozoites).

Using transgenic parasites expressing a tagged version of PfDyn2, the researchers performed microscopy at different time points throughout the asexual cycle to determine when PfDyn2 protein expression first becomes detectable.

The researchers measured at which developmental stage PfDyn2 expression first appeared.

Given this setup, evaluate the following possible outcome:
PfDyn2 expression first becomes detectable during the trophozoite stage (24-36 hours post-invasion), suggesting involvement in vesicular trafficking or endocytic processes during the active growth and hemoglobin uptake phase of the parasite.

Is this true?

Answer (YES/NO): NO